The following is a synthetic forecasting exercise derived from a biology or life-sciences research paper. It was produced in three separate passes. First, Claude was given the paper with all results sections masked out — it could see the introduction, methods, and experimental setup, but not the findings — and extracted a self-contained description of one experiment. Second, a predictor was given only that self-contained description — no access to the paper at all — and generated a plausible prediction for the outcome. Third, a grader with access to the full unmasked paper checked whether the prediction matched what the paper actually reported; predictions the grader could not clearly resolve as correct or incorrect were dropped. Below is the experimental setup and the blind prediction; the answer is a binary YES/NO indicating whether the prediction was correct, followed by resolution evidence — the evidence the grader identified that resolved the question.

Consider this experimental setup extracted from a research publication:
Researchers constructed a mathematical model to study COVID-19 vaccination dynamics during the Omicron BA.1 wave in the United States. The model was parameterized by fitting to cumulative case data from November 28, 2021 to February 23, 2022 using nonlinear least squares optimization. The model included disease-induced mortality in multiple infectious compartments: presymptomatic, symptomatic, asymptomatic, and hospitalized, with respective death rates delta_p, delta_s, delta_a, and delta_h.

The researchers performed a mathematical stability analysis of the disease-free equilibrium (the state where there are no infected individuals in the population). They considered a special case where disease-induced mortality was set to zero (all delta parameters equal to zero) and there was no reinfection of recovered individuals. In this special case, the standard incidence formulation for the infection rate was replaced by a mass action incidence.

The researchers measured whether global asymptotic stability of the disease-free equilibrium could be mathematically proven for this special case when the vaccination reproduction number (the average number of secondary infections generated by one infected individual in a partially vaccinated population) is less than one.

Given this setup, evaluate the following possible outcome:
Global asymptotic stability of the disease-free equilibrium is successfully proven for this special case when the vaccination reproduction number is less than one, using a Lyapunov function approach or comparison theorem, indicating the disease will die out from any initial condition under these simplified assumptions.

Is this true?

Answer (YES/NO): YES